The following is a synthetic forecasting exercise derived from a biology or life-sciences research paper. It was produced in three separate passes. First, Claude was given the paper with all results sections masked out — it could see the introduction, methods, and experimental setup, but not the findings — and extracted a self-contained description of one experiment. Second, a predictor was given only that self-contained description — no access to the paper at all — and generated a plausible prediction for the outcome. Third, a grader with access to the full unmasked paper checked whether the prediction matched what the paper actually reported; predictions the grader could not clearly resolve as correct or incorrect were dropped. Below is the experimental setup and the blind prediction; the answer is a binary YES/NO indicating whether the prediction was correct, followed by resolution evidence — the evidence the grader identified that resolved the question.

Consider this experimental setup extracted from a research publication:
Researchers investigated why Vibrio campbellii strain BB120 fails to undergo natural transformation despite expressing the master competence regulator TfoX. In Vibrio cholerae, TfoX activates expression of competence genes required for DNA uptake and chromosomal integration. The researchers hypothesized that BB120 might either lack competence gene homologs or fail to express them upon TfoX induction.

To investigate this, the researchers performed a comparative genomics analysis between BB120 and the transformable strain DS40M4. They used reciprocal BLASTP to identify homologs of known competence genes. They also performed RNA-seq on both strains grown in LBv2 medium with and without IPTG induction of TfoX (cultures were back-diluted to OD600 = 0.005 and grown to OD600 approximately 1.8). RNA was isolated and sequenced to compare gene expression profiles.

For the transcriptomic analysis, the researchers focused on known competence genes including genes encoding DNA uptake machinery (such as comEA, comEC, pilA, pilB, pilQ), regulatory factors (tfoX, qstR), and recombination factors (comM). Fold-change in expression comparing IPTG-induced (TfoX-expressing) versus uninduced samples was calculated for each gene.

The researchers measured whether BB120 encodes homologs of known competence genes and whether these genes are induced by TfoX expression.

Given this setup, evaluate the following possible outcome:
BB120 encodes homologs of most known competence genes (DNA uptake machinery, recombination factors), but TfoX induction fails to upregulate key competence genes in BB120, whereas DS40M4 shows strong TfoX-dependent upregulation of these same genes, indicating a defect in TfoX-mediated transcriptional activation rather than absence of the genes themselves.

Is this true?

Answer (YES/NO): YES